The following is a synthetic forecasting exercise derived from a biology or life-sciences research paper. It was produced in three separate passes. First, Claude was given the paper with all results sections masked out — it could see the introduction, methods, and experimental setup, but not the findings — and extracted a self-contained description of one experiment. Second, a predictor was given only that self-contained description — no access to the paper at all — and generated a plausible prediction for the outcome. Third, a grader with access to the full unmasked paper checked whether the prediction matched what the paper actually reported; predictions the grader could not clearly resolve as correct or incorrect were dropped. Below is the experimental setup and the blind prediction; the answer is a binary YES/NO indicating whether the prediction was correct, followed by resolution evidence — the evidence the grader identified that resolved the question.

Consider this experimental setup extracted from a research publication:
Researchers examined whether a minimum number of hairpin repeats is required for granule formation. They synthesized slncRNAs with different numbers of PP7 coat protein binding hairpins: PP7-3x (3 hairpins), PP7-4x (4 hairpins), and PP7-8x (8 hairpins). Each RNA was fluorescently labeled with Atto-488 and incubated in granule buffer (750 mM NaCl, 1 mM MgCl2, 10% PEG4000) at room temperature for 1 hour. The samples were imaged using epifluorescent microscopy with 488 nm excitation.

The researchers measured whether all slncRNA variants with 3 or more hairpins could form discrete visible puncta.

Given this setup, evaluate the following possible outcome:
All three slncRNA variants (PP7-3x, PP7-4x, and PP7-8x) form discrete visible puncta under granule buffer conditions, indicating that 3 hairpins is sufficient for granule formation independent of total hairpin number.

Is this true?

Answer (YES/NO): NO